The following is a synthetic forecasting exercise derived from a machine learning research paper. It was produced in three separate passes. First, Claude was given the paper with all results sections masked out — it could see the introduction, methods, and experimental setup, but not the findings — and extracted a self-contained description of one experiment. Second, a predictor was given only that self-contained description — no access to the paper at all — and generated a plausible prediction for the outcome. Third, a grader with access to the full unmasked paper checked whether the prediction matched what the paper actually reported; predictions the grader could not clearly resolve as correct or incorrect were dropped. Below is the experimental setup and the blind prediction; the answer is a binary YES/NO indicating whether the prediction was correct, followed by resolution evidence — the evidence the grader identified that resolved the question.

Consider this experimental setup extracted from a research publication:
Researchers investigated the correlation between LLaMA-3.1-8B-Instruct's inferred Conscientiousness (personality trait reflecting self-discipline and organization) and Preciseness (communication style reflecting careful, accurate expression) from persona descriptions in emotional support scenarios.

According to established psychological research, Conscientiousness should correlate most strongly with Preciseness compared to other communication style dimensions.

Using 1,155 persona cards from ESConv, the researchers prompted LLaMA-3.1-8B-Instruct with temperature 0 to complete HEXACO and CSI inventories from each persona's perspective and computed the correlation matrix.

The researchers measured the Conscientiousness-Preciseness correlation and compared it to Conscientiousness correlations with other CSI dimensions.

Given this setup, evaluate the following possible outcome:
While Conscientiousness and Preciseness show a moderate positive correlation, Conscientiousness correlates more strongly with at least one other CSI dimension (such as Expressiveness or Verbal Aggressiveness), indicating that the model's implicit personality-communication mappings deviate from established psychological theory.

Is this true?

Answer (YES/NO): NO